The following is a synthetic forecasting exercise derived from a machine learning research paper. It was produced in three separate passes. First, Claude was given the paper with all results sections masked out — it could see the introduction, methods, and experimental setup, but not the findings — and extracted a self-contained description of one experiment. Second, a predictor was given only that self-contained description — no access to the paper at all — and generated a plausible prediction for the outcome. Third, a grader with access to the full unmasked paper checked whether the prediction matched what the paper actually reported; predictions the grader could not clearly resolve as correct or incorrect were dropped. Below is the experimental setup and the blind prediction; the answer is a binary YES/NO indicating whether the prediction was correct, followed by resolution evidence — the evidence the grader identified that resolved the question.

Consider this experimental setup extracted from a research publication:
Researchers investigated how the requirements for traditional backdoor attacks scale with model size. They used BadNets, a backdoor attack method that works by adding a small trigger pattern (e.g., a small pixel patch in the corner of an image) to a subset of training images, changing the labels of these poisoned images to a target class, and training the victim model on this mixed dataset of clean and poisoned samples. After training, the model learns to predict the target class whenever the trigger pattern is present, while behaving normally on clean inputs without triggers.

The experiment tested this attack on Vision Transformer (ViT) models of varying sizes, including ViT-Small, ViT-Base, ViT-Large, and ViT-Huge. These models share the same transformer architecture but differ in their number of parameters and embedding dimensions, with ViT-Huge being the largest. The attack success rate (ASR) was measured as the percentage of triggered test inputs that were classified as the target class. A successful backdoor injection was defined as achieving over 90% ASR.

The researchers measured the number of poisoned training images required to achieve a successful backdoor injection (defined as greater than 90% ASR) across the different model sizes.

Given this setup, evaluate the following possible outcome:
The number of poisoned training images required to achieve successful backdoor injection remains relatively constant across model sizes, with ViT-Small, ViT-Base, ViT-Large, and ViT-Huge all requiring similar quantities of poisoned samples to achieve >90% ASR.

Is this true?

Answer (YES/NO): NO